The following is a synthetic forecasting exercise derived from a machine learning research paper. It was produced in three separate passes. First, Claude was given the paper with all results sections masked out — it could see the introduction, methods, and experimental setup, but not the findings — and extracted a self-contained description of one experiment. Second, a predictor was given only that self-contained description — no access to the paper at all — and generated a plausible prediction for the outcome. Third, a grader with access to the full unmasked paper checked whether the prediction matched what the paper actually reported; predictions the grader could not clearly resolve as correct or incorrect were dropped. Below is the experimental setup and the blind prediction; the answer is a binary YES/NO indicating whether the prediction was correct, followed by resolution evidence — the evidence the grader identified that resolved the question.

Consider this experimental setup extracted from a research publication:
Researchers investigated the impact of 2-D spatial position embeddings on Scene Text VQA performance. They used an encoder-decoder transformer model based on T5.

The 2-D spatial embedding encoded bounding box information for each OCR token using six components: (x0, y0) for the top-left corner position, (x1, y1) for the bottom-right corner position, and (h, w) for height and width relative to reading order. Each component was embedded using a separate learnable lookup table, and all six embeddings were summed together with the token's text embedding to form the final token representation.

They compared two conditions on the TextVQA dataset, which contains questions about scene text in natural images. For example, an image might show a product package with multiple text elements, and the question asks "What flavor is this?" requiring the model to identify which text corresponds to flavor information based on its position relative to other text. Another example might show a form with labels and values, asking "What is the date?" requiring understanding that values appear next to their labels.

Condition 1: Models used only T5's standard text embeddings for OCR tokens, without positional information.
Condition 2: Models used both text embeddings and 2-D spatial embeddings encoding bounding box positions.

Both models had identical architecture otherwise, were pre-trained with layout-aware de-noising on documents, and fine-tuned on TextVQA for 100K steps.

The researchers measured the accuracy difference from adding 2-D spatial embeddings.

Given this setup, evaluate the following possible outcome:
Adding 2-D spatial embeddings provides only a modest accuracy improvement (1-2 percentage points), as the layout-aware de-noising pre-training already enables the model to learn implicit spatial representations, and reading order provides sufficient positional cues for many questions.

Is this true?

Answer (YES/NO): NO